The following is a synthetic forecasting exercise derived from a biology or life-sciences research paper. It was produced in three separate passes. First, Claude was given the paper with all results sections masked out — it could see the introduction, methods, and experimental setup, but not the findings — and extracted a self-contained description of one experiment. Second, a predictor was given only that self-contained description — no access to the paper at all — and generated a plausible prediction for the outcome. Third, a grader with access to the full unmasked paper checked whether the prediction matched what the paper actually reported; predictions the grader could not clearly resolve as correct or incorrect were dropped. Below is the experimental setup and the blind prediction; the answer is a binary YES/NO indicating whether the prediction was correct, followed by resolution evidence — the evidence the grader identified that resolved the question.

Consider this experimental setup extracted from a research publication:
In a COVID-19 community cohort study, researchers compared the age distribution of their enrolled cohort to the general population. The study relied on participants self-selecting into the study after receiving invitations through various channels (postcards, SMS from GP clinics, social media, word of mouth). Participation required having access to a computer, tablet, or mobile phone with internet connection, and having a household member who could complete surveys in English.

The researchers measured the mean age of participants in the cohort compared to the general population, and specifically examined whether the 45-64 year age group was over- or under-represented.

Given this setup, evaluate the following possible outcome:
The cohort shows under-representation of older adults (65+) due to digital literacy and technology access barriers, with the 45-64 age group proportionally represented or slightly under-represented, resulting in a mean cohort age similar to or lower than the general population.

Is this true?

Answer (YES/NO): NO